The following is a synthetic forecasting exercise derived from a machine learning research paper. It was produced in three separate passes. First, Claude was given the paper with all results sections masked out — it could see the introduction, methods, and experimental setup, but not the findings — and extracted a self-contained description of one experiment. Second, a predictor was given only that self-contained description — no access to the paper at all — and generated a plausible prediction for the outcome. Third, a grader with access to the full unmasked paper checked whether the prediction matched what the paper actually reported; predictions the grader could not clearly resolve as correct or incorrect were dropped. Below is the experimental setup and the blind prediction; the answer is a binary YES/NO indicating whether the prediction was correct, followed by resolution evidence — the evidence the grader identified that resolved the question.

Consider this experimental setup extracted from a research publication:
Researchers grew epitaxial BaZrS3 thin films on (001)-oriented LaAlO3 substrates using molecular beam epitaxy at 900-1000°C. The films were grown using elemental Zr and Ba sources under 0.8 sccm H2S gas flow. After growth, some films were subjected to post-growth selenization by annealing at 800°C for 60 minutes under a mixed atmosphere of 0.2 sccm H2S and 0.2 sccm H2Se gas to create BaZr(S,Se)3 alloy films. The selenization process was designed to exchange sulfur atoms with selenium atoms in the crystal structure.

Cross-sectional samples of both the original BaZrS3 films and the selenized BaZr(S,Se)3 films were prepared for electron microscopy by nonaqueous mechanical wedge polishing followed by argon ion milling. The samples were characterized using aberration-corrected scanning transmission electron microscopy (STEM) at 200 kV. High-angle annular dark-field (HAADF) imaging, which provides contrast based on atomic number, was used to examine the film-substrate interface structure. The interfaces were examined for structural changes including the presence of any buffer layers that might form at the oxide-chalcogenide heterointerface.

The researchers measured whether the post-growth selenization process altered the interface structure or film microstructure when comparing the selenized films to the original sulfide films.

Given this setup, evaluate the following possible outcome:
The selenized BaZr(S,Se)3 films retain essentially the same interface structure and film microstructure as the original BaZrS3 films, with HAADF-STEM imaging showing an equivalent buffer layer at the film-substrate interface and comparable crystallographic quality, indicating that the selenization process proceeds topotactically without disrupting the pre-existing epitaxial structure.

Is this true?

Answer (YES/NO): YES